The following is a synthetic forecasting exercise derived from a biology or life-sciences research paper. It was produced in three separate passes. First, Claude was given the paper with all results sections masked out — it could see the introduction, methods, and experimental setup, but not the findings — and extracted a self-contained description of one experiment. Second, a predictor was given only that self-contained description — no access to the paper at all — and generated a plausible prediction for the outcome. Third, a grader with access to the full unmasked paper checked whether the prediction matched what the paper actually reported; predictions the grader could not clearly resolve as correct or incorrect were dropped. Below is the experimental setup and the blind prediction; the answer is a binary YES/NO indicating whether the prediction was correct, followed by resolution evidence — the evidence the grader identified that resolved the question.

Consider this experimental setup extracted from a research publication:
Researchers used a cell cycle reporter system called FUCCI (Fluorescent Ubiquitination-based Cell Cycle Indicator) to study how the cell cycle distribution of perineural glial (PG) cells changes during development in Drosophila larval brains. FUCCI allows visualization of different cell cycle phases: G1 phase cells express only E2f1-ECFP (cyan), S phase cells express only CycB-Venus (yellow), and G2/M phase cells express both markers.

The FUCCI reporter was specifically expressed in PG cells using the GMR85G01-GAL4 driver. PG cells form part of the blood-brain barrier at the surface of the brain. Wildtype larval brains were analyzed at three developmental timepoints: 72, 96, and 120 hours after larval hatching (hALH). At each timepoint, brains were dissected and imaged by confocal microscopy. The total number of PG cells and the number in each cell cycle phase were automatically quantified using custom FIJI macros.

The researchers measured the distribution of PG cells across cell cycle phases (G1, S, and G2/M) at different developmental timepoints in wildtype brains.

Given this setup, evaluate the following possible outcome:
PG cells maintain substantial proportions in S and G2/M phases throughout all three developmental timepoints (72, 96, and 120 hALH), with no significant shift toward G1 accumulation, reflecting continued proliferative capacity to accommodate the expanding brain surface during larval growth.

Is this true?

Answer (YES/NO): YES